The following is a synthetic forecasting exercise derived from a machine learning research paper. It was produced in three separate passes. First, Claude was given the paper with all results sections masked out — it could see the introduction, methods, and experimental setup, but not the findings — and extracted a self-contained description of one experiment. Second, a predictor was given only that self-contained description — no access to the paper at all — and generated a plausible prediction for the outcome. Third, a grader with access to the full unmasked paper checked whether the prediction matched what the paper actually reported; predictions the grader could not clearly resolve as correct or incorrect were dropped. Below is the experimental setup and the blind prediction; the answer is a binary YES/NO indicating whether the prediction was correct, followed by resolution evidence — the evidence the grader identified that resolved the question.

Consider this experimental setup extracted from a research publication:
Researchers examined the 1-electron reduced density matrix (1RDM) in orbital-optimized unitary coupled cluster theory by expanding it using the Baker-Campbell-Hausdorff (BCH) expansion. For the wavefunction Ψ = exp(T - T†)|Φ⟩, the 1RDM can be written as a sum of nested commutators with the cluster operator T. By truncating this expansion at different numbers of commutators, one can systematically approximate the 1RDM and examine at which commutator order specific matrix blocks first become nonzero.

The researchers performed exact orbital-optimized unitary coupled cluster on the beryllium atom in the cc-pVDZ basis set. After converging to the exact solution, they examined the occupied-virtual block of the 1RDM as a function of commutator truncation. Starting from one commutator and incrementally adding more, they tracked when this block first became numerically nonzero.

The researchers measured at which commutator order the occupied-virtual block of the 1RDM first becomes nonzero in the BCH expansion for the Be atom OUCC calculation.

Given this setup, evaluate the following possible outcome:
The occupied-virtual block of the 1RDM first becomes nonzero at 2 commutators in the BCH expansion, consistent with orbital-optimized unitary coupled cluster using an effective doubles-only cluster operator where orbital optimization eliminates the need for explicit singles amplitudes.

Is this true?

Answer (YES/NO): YES